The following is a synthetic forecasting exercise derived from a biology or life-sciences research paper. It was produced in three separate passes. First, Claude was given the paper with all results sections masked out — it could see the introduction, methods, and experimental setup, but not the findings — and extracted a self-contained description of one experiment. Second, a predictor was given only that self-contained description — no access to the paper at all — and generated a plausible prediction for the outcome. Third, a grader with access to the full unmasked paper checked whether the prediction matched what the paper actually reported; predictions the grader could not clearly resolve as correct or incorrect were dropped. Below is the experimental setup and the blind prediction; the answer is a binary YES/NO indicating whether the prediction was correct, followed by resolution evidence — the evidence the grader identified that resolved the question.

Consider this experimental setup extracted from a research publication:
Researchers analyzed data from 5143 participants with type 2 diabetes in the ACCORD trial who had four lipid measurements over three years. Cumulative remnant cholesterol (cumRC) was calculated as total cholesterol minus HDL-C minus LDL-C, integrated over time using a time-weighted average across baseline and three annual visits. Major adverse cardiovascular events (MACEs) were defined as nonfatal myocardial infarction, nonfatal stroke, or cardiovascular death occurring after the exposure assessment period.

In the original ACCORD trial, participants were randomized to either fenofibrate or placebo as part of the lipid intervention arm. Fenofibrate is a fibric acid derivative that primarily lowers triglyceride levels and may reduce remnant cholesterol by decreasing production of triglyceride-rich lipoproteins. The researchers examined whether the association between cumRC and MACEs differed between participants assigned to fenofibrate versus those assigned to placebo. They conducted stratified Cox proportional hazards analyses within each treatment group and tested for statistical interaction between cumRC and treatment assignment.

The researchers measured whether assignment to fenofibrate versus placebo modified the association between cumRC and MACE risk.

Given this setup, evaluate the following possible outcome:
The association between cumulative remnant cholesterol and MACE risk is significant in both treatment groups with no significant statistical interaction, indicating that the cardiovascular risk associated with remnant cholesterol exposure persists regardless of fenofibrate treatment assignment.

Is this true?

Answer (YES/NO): YES